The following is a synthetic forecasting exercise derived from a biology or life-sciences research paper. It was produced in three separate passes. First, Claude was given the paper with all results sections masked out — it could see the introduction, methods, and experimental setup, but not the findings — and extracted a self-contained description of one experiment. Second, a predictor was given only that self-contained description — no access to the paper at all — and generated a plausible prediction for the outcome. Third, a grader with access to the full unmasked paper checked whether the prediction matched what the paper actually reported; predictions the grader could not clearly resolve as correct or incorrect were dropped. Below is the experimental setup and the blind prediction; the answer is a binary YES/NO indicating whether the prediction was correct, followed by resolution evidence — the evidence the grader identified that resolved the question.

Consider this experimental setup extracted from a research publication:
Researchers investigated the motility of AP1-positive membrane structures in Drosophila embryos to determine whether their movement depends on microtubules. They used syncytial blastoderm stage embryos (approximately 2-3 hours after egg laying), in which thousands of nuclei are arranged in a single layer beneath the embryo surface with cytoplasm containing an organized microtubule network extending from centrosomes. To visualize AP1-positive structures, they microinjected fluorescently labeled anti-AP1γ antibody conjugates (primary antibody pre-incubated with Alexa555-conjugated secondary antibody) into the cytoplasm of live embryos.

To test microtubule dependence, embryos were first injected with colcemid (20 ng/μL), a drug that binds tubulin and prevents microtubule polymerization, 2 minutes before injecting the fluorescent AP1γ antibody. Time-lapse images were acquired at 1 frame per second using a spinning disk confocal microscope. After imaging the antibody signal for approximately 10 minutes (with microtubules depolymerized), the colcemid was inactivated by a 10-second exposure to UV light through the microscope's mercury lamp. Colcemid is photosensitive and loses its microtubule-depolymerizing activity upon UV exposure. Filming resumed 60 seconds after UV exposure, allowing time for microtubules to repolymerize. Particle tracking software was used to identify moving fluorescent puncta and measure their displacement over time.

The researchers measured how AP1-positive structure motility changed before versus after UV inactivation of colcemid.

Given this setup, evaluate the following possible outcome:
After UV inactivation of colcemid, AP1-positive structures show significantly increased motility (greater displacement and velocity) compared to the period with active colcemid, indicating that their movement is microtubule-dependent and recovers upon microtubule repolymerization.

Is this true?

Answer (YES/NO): YES